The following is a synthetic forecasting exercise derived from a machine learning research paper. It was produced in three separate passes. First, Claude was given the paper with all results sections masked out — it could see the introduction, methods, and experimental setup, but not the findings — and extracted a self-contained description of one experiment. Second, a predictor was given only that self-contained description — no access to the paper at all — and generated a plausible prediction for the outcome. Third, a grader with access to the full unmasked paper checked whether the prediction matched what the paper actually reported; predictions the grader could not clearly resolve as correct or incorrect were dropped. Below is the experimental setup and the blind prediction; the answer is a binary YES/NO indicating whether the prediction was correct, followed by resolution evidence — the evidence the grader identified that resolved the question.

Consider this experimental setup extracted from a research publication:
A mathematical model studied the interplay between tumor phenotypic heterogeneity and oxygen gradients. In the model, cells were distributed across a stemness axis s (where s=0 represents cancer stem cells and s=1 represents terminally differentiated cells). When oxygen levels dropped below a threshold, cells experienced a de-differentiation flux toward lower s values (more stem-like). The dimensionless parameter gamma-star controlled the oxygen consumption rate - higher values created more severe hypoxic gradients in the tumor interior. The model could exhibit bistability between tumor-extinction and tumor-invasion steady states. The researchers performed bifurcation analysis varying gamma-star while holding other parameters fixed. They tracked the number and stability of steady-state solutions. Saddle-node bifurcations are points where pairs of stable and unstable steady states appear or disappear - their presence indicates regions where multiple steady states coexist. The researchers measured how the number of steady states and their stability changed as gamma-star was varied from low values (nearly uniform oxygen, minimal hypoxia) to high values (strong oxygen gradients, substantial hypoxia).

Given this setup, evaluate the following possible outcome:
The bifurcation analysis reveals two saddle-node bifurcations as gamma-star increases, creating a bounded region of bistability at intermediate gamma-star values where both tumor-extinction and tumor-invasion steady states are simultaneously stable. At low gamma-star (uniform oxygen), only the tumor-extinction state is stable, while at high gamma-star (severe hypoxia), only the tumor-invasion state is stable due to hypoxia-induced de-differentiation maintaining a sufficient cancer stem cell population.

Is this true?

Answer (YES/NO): NO